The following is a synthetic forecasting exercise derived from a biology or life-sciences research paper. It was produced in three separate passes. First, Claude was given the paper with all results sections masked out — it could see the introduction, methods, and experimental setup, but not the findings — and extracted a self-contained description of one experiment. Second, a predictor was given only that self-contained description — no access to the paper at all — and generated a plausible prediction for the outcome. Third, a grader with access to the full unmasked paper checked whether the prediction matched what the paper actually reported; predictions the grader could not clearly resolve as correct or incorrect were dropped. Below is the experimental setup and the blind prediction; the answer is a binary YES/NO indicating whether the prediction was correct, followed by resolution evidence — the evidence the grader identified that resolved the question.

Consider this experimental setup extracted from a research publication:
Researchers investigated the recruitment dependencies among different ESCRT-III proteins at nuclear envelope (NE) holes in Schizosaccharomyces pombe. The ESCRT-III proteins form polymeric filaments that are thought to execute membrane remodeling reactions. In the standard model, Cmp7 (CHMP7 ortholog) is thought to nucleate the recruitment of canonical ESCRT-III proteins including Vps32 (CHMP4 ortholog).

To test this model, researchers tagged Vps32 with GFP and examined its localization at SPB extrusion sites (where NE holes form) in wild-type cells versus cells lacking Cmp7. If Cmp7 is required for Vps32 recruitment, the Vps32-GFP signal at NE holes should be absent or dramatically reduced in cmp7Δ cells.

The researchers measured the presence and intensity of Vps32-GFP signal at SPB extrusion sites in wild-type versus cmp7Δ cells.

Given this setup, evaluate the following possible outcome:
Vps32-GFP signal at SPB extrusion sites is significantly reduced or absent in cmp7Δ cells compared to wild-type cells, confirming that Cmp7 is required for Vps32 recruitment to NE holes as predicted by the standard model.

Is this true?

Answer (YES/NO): YES